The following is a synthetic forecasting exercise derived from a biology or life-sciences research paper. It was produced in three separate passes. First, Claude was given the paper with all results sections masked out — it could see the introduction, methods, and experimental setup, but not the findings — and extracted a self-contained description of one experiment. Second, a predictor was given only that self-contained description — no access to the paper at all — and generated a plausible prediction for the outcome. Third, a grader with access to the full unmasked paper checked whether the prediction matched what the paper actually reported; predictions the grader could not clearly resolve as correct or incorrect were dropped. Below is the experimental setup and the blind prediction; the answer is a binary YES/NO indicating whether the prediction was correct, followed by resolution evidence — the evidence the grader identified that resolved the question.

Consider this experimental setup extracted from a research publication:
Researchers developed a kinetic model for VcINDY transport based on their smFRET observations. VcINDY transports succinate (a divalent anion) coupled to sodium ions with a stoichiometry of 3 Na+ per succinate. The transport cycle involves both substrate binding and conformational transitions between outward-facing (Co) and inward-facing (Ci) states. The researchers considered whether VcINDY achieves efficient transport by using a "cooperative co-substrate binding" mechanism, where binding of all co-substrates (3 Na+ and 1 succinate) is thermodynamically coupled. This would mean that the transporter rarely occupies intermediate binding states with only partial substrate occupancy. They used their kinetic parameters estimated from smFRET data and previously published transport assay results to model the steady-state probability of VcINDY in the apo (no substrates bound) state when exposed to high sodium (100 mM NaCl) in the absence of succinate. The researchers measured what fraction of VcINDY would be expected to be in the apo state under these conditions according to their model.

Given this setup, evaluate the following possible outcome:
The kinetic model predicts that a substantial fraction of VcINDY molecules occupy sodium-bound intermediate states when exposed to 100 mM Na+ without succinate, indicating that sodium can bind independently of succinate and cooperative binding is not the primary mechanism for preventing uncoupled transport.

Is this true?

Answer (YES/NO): NO